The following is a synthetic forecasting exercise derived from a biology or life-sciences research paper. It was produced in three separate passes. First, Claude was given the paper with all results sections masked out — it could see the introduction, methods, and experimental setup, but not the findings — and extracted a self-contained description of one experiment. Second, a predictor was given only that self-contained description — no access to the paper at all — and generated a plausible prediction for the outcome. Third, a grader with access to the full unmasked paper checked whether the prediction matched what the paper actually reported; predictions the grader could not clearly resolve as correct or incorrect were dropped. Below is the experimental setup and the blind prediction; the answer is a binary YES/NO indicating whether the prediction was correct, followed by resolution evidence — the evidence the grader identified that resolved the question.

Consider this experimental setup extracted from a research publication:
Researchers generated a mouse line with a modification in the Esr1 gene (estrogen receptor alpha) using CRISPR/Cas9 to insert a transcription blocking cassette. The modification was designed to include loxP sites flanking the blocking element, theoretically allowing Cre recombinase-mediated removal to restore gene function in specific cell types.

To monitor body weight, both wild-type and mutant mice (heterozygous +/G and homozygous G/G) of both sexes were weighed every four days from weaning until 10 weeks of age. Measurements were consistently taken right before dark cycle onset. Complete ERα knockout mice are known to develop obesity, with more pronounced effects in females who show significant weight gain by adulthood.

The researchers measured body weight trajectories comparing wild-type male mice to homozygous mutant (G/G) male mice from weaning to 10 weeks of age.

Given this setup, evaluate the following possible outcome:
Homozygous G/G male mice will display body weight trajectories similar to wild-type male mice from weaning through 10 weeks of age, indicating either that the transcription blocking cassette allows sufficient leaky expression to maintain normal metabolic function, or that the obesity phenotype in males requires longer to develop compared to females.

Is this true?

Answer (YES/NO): YES